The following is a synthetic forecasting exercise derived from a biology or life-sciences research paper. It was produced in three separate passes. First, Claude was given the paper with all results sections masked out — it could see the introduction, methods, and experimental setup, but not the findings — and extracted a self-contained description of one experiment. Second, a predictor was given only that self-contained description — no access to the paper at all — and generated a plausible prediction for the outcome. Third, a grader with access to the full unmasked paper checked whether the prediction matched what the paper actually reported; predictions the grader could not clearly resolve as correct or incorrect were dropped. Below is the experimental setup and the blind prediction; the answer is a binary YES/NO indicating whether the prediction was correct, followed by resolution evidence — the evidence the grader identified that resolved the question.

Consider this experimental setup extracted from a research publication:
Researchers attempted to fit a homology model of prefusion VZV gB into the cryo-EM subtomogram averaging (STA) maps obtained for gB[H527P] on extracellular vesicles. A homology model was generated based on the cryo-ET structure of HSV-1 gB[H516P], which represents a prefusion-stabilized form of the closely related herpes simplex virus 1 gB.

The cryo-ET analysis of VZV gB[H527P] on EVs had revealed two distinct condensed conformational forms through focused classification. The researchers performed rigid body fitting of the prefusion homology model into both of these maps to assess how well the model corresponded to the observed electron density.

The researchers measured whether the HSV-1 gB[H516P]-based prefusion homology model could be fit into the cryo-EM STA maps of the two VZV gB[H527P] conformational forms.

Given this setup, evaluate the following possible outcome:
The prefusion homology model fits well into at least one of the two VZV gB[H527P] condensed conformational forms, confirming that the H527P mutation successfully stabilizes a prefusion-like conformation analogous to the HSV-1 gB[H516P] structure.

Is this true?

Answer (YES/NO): NO